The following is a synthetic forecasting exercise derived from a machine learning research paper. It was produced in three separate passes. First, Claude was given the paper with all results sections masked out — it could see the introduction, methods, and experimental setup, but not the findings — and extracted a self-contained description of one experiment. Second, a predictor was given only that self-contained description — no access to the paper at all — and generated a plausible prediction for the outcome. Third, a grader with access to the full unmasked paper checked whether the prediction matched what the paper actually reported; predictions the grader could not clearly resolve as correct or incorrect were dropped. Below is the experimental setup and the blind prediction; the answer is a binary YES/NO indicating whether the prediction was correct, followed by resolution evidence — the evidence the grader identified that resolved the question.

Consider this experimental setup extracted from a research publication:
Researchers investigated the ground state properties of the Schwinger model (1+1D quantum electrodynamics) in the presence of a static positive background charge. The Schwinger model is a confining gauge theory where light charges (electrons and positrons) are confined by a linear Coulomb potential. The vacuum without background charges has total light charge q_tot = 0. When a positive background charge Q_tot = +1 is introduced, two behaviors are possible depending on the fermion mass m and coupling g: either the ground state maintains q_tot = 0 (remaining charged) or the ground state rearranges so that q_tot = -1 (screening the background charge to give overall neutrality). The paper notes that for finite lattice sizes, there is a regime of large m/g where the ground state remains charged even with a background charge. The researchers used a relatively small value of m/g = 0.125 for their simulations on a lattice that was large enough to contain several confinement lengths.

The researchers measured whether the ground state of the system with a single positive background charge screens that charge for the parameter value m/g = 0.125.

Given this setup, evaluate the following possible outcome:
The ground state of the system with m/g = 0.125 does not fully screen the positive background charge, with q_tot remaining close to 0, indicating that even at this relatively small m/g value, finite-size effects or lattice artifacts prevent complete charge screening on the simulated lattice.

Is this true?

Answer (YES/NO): NO